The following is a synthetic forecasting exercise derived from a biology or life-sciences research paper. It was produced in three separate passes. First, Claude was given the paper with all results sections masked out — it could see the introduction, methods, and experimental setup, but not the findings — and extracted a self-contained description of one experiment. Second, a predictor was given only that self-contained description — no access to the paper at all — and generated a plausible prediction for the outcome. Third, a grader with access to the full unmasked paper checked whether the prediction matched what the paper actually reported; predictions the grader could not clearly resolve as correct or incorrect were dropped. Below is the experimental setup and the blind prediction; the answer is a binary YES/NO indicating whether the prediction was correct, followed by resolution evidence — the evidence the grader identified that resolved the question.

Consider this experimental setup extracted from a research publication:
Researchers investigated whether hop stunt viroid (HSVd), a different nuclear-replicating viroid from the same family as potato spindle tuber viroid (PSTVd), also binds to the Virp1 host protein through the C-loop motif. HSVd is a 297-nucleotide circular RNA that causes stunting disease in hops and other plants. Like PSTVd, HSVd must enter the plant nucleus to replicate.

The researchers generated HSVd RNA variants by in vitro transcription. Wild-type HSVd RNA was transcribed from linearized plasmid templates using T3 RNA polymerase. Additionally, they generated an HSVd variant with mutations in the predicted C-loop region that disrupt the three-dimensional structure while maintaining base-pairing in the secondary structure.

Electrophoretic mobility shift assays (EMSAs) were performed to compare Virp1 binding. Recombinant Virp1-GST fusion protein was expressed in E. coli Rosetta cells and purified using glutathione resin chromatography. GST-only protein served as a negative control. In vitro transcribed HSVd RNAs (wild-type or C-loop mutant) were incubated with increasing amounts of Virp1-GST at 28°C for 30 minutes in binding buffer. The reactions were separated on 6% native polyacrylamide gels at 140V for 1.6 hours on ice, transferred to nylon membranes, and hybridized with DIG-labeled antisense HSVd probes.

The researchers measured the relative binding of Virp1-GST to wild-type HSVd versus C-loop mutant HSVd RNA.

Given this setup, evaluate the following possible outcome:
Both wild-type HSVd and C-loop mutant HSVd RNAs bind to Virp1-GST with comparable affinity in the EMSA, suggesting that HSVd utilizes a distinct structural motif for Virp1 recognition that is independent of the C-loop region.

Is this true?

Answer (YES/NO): NO